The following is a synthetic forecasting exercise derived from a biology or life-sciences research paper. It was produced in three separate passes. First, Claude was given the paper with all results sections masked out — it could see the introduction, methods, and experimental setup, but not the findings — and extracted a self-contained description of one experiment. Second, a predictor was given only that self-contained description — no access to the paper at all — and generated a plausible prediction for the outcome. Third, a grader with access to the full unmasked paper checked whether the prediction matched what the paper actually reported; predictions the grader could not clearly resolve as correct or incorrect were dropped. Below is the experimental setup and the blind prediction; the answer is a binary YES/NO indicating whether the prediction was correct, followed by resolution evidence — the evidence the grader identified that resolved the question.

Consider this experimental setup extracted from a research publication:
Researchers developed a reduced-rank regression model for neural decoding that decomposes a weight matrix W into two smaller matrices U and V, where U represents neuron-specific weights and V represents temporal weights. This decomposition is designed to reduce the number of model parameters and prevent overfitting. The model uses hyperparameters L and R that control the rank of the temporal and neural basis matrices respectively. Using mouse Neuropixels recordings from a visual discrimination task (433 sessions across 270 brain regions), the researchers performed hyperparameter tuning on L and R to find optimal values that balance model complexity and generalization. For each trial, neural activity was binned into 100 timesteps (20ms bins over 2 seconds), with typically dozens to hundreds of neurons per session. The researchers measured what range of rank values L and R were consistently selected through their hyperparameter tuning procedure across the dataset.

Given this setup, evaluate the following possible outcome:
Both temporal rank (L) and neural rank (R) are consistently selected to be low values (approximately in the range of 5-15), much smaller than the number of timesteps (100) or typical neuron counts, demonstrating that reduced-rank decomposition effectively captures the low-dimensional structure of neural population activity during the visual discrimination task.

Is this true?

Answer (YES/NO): NO